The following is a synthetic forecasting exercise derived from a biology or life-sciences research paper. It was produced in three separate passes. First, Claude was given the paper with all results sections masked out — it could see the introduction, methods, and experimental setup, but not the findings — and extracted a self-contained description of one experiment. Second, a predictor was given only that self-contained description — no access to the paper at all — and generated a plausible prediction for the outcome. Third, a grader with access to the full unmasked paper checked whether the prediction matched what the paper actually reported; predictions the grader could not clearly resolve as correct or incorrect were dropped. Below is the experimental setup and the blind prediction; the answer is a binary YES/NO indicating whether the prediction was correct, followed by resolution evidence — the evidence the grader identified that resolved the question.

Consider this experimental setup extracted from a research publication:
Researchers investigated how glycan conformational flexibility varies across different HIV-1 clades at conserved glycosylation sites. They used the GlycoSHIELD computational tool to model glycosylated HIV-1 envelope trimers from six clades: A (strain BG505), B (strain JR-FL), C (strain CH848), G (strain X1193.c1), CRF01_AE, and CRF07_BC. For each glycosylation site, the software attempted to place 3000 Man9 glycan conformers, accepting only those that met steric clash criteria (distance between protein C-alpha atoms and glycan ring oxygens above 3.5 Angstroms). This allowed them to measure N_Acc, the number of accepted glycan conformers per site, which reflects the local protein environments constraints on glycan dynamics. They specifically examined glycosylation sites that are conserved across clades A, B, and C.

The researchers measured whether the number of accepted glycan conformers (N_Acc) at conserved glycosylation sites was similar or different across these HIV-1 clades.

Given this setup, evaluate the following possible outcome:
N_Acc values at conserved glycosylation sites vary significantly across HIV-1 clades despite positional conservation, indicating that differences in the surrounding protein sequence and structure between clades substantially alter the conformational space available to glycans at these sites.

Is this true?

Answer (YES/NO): YES